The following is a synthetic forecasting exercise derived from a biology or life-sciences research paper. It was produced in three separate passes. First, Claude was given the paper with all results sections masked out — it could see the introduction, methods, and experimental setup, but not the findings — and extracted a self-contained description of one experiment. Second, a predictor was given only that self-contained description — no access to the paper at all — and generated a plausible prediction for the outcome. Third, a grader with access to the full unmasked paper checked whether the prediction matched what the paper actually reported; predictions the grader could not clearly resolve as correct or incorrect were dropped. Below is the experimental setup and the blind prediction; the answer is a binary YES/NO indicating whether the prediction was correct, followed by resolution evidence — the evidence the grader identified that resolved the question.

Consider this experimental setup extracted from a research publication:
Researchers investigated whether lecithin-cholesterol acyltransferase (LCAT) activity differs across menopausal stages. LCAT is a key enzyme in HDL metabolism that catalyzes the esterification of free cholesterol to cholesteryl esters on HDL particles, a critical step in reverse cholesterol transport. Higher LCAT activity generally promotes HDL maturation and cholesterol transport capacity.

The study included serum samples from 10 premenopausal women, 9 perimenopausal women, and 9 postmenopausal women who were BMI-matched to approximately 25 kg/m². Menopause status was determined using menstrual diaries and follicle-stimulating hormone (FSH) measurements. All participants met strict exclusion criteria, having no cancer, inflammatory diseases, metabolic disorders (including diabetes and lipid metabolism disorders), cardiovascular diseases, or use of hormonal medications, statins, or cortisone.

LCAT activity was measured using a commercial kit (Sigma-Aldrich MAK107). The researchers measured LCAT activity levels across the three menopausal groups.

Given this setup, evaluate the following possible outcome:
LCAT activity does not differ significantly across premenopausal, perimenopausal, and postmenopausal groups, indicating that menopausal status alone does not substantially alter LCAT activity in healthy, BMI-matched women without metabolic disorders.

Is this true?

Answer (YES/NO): YES